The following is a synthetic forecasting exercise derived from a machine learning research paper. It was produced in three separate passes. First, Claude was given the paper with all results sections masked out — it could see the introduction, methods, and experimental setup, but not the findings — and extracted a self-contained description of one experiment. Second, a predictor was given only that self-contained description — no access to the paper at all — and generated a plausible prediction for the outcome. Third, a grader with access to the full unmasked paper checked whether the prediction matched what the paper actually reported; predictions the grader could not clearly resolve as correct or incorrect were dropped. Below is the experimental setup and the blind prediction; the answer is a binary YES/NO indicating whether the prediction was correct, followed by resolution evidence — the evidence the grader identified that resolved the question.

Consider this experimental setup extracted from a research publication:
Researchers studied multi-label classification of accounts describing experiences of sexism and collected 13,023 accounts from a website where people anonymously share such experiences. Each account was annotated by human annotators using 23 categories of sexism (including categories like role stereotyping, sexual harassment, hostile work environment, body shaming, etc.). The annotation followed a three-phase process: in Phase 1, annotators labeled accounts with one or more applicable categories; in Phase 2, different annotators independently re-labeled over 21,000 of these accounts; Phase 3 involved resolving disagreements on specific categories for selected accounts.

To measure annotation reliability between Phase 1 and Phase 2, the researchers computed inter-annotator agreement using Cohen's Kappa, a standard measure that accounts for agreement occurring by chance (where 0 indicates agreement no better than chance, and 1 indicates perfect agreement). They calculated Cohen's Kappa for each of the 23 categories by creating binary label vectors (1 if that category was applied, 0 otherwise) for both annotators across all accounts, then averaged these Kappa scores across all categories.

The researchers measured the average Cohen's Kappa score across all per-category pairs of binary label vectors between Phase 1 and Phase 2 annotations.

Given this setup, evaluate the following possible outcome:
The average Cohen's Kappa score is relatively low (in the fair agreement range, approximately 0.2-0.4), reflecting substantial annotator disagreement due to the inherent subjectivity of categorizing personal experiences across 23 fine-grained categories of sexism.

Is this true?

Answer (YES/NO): NO